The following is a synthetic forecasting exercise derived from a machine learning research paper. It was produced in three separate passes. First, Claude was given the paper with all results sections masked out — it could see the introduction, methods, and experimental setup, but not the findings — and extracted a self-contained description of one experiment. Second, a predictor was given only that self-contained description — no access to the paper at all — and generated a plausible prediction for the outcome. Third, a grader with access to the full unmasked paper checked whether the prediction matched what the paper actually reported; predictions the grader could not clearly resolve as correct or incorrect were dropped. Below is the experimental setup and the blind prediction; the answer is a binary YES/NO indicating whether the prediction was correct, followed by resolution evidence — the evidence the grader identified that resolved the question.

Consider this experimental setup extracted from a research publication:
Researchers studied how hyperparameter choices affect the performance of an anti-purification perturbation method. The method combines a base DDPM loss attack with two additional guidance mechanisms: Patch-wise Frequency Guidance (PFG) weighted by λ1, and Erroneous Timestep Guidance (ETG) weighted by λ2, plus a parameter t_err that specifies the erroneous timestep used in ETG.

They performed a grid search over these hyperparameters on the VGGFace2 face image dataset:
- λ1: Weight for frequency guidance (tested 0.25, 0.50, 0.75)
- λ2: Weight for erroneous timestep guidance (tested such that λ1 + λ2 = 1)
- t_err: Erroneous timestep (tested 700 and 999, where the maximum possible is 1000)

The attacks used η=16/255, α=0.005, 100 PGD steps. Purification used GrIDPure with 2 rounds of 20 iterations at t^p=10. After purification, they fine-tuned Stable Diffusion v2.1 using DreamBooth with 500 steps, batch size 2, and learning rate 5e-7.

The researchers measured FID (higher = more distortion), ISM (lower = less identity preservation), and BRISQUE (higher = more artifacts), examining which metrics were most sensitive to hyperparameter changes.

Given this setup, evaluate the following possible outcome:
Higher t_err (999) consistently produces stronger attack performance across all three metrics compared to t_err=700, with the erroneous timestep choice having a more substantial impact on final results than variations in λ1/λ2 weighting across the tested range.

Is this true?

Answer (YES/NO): NO